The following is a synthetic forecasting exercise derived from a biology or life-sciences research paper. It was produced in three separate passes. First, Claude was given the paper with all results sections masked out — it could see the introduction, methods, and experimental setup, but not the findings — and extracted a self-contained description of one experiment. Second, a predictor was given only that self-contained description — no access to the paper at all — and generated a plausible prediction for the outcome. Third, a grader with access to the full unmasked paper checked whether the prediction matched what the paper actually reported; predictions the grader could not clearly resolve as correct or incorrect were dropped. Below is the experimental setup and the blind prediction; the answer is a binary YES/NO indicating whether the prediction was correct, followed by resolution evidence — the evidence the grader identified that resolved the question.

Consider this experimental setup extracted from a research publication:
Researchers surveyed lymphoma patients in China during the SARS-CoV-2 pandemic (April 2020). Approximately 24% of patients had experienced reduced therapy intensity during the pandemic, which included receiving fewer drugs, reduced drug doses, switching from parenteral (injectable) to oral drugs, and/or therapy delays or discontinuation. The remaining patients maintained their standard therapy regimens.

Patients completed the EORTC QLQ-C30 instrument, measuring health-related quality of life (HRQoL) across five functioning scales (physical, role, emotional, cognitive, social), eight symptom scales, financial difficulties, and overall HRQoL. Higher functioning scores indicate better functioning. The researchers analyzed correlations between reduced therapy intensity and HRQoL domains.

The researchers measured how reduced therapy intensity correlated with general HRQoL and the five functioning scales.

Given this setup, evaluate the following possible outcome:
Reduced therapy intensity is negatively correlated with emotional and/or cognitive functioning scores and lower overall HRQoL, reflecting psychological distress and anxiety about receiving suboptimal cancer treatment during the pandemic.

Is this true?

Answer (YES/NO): YES